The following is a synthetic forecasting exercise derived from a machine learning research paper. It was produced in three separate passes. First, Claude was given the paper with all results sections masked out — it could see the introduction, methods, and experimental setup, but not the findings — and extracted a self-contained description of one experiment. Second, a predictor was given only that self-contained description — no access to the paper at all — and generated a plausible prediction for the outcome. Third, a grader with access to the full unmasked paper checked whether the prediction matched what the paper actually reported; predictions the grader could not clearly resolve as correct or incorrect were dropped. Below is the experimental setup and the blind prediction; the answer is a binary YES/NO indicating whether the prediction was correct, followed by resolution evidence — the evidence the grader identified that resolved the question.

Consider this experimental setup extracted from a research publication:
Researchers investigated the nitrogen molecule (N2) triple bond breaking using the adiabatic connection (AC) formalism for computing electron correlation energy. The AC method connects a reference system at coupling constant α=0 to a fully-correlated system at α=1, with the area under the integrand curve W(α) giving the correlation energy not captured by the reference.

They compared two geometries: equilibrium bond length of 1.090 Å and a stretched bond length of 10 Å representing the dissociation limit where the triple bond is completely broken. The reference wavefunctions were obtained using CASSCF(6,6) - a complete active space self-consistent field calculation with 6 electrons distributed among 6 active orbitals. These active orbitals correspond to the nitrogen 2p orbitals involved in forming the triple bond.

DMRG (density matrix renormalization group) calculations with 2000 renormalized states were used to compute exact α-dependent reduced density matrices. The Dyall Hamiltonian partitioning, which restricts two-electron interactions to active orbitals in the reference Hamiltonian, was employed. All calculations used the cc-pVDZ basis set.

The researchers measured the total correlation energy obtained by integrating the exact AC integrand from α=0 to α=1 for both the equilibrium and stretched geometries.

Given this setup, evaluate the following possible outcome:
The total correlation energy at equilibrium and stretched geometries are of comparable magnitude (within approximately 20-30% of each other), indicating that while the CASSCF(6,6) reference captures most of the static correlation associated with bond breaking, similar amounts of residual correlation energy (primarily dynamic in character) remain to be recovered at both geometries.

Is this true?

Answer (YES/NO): NO